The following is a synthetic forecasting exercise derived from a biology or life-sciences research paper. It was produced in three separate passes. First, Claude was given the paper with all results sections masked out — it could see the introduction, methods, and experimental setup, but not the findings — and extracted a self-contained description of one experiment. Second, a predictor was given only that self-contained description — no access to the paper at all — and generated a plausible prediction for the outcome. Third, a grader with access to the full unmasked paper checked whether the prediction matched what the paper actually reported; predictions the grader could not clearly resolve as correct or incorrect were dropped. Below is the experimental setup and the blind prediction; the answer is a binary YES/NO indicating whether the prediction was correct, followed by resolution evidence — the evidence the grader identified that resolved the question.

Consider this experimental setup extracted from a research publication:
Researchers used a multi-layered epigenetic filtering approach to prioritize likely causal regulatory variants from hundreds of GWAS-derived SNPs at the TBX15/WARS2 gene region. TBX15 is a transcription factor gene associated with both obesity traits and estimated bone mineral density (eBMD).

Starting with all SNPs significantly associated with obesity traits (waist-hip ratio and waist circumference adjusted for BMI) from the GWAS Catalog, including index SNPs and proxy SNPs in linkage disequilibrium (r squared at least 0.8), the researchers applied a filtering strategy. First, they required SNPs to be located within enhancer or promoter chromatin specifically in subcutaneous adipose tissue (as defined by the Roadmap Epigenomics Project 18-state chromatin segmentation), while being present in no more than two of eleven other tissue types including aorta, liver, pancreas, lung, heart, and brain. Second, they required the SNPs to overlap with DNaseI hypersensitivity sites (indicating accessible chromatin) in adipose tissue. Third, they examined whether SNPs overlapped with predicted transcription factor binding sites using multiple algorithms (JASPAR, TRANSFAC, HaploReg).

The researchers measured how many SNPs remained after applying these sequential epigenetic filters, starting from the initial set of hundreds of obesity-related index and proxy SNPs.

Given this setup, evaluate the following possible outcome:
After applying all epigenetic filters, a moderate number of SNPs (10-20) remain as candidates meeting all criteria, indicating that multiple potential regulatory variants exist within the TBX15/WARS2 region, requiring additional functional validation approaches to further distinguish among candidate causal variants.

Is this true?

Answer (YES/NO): NO